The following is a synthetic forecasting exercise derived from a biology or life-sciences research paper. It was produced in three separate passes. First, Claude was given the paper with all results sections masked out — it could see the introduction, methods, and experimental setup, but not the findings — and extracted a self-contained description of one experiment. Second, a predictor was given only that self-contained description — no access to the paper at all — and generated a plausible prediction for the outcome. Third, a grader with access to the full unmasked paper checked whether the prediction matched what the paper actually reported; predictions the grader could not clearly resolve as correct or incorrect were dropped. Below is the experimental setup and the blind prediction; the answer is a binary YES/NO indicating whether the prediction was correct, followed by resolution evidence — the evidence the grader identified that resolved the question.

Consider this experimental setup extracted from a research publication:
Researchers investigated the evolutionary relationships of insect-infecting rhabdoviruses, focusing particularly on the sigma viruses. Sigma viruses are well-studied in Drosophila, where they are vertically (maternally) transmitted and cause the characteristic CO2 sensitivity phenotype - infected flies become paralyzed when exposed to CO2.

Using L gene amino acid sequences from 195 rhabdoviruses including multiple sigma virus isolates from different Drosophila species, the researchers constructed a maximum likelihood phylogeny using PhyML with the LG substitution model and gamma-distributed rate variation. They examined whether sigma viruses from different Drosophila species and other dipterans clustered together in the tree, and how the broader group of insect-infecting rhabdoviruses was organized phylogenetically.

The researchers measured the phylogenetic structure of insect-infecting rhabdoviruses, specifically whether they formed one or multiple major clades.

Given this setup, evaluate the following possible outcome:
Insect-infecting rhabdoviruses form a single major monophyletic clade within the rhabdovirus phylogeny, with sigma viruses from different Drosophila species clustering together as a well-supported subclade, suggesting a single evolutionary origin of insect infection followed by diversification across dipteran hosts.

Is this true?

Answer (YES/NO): NO